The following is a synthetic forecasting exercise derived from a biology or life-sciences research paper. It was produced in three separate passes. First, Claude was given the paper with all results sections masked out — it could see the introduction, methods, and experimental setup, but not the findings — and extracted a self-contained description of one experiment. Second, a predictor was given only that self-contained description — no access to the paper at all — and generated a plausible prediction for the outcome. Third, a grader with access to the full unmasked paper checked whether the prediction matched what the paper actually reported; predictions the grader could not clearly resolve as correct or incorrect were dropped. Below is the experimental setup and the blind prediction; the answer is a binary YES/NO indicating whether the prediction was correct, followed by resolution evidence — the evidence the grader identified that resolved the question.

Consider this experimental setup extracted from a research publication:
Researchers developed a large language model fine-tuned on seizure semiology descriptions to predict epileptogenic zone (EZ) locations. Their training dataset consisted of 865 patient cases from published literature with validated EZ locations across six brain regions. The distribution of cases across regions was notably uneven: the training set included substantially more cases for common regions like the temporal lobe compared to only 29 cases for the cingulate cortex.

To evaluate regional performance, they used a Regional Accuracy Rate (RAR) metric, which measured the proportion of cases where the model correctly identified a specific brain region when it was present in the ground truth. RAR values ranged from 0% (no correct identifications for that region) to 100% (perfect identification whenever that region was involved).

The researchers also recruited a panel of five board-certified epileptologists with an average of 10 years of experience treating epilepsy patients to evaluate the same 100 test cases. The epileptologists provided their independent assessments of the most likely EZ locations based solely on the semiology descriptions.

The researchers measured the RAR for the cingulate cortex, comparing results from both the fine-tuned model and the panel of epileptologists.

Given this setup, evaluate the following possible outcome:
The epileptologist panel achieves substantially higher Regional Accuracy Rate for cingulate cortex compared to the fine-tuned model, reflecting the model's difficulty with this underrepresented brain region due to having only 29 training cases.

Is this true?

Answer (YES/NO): NO